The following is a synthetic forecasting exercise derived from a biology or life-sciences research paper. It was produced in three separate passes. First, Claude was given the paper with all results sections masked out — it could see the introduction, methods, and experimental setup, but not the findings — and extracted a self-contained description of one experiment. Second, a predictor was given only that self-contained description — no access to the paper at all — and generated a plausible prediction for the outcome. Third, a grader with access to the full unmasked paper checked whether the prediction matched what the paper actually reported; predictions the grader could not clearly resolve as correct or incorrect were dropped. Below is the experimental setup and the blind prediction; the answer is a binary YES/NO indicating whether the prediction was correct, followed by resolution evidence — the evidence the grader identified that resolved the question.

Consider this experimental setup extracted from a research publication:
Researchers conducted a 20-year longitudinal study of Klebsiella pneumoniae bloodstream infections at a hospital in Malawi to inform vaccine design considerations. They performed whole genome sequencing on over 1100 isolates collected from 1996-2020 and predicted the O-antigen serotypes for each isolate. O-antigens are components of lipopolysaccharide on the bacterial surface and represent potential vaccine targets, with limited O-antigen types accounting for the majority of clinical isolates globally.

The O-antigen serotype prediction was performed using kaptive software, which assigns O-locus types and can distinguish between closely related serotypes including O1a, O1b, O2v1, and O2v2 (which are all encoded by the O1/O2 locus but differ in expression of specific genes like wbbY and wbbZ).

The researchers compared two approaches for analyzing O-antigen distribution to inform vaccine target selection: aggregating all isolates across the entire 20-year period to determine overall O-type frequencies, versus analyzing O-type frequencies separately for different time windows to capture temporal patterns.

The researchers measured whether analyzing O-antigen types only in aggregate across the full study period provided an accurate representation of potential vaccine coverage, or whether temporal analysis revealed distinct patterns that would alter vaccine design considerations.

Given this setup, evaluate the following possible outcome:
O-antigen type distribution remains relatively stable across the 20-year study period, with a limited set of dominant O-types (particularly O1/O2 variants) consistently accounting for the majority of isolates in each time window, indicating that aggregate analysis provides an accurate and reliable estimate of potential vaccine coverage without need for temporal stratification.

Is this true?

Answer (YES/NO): NO